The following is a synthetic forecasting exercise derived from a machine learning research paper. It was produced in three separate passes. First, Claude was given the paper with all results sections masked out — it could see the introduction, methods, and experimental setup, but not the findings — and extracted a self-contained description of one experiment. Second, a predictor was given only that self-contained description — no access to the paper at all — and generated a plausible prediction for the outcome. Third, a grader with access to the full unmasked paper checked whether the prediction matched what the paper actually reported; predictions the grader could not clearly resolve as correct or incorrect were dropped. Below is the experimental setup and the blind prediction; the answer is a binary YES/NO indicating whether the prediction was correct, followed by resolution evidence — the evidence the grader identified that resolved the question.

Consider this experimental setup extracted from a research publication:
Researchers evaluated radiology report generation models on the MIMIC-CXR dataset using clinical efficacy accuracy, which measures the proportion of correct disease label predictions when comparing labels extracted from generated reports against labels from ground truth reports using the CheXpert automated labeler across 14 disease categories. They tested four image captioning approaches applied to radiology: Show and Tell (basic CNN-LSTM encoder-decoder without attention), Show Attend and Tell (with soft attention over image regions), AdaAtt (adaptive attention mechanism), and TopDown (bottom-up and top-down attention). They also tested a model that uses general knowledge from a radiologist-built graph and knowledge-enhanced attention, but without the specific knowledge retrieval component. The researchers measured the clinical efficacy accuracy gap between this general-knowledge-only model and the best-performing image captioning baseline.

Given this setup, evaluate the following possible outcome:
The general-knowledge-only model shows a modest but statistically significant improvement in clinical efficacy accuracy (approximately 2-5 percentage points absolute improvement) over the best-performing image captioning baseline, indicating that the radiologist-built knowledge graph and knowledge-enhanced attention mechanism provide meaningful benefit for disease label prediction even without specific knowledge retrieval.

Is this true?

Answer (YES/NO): NO